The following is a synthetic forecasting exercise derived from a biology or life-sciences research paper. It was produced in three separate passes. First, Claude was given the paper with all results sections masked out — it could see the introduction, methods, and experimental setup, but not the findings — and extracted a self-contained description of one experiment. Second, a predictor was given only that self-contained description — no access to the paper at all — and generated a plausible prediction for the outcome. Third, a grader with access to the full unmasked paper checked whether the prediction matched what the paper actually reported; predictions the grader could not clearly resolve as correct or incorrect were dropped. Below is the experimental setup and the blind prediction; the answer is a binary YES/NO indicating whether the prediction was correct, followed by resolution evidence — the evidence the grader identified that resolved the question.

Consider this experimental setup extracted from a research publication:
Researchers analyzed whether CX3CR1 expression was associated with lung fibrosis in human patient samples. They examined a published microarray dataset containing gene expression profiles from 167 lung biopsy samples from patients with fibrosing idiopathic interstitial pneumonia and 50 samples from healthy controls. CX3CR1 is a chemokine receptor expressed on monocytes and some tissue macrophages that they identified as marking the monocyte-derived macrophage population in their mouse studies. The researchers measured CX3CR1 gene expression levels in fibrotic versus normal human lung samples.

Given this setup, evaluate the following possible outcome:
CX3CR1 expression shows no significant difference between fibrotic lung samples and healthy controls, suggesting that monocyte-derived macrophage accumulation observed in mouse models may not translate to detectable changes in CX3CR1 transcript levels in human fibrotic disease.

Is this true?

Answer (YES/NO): NO